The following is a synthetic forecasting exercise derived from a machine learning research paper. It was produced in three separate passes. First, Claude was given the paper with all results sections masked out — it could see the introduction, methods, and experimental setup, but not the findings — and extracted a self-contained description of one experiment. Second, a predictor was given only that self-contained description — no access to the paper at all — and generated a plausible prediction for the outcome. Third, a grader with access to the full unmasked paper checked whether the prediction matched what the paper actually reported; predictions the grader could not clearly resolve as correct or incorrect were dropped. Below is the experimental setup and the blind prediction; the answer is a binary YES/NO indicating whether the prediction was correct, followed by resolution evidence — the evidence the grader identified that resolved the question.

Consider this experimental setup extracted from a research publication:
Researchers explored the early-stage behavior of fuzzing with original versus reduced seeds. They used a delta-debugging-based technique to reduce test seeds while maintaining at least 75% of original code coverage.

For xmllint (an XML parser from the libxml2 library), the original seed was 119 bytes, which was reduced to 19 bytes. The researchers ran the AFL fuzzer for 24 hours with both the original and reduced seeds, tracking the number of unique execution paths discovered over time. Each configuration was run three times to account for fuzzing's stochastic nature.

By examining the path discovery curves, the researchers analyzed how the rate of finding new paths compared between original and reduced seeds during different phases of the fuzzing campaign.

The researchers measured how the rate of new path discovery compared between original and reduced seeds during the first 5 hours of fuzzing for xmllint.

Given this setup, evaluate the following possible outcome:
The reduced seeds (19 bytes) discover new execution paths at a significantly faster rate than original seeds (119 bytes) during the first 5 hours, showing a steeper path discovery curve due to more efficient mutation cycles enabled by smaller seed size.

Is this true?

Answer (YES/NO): YES